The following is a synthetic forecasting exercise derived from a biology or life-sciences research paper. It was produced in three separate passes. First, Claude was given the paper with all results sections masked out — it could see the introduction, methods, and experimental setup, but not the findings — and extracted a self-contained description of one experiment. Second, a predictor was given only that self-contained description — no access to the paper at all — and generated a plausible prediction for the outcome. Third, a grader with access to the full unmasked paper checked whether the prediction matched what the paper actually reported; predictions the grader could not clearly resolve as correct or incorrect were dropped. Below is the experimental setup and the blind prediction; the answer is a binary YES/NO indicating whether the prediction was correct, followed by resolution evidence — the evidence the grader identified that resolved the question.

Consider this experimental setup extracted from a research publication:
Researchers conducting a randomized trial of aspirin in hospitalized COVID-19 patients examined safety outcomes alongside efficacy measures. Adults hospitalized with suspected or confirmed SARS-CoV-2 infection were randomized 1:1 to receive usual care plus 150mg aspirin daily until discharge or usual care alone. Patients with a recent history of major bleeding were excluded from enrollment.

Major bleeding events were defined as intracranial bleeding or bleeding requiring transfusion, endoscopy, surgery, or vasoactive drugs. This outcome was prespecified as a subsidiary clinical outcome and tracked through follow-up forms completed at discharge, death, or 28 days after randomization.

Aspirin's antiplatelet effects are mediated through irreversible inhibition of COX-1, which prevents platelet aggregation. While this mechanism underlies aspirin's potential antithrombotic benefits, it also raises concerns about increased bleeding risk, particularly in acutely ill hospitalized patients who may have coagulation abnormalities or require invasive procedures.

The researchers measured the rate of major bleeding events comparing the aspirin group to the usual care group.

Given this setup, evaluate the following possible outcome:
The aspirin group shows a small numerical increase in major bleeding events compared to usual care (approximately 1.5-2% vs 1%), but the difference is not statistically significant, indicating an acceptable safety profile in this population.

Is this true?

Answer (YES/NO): NO